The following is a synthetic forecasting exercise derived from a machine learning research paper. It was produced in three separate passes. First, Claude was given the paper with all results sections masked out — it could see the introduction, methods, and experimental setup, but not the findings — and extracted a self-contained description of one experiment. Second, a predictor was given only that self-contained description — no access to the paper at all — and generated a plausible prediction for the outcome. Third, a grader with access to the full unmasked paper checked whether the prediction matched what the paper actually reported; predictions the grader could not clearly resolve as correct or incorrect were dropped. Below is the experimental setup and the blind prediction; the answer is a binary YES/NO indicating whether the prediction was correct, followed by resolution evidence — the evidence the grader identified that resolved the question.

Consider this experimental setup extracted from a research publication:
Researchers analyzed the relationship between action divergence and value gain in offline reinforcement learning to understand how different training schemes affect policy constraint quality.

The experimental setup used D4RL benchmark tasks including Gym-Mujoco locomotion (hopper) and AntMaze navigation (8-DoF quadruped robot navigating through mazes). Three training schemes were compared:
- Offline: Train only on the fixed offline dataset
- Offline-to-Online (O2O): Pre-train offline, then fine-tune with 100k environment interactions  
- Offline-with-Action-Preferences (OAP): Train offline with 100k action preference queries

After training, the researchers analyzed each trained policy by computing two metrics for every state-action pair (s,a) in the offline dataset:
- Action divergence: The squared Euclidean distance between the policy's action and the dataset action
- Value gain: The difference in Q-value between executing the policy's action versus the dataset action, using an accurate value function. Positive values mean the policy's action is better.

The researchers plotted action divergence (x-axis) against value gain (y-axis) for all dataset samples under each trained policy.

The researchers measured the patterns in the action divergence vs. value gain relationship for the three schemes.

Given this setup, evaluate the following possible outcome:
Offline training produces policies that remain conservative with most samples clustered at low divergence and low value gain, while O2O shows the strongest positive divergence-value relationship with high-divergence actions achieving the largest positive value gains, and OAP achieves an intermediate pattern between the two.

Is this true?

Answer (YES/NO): NO